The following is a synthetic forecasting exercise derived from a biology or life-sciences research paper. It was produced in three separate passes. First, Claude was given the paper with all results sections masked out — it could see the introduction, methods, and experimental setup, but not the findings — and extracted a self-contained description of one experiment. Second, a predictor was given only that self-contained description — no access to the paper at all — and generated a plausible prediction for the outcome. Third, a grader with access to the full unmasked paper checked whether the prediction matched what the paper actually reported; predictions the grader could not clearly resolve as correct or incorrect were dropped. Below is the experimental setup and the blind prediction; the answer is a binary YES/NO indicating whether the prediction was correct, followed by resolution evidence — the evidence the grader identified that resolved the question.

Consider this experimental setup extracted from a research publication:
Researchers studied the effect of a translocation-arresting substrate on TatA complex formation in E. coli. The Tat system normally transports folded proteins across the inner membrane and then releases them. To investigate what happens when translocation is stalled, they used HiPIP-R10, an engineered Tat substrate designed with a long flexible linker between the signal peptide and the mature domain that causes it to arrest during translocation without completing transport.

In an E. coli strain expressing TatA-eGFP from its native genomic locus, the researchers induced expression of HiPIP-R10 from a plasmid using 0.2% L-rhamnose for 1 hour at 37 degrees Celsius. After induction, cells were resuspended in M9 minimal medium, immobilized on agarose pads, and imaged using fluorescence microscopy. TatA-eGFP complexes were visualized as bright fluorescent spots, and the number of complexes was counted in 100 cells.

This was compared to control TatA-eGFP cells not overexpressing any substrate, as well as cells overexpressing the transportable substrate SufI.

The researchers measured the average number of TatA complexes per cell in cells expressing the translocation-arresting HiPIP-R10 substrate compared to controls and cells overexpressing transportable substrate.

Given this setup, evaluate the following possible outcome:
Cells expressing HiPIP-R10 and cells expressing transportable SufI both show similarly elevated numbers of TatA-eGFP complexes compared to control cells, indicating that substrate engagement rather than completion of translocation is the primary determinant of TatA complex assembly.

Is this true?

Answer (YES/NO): YES